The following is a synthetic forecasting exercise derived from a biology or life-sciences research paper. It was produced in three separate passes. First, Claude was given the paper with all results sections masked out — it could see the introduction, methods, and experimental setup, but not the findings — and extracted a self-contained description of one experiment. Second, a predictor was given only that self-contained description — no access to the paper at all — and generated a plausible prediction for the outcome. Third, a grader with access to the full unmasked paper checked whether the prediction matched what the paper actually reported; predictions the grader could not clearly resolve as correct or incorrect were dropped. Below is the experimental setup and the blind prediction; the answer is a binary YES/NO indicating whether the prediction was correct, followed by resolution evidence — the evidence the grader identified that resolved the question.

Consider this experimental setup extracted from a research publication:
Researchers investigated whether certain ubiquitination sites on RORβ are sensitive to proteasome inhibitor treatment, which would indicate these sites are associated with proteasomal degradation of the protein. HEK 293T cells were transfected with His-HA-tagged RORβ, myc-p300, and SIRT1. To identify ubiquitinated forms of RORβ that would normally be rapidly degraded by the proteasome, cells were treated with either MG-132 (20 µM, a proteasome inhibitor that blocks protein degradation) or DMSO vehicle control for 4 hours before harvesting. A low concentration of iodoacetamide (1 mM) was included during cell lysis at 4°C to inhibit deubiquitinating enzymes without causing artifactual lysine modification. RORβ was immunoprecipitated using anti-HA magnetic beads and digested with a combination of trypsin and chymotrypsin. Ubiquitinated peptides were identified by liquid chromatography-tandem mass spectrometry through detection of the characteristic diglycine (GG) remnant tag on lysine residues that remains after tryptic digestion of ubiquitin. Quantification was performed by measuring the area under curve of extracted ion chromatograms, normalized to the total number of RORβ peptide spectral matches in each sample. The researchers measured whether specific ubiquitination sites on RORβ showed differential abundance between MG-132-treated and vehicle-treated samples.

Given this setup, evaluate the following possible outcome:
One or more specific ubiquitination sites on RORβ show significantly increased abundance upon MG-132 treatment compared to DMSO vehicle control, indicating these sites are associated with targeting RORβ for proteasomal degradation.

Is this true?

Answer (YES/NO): YES